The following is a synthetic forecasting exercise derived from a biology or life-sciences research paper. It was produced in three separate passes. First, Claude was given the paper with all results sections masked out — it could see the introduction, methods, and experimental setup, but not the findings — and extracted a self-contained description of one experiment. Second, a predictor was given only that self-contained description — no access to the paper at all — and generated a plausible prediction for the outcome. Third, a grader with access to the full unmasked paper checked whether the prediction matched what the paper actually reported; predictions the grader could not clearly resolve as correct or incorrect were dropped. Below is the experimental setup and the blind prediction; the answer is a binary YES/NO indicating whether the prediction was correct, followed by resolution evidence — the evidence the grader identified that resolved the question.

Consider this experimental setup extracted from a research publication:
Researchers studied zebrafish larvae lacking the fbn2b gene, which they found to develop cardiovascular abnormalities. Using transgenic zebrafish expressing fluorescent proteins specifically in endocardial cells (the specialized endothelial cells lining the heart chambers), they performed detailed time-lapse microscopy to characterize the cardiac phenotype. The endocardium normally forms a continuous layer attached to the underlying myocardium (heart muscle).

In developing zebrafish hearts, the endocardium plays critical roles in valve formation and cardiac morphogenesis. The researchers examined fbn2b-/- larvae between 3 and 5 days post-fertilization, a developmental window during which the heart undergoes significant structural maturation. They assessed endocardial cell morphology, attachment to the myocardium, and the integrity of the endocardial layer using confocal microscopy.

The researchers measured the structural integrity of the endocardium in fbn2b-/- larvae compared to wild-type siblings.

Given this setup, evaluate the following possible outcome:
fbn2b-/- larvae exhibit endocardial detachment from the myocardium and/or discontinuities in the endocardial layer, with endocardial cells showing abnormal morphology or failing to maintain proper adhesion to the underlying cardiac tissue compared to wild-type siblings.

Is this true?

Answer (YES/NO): YES